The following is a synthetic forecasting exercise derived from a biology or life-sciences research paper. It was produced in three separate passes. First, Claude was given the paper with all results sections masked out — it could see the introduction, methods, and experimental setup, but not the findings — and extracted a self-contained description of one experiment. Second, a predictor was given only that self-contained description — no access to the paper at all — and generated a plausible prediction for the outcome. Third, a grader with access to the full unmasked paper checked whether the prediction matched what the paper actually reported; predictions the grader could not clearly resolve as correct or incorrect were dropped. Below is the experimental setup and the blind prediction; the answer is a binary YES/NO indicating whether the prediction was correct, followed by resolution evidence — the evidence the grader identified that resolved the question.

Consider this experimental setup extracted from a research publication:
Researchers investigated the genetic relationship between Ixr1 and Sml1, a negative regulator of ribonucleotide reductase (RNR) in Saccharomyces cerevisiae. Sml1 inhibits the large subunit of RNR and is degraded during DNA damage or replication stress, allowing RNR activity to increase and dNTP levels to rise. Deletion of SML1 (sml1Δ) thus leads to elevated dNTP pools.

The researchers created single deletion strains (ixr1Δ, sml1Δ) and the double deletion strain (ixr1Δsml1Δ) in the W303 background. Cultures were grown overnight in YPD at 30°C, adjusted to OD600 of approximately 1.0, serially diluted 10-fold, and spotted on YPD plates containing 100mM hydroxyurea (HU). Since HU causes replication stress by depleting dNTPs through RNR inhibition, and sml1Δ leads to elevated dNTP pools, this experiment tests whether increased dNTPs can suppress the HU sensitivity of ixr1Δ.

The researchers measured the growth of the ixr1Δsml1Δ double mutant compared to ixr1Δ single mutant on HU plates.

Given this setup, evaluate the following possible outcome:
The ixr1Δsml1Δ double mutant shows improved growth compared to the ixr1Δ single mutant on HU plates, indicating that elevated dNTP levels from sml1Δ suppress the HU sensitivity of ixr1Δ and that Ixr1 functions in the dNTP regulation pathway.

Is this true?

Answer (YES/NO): NO